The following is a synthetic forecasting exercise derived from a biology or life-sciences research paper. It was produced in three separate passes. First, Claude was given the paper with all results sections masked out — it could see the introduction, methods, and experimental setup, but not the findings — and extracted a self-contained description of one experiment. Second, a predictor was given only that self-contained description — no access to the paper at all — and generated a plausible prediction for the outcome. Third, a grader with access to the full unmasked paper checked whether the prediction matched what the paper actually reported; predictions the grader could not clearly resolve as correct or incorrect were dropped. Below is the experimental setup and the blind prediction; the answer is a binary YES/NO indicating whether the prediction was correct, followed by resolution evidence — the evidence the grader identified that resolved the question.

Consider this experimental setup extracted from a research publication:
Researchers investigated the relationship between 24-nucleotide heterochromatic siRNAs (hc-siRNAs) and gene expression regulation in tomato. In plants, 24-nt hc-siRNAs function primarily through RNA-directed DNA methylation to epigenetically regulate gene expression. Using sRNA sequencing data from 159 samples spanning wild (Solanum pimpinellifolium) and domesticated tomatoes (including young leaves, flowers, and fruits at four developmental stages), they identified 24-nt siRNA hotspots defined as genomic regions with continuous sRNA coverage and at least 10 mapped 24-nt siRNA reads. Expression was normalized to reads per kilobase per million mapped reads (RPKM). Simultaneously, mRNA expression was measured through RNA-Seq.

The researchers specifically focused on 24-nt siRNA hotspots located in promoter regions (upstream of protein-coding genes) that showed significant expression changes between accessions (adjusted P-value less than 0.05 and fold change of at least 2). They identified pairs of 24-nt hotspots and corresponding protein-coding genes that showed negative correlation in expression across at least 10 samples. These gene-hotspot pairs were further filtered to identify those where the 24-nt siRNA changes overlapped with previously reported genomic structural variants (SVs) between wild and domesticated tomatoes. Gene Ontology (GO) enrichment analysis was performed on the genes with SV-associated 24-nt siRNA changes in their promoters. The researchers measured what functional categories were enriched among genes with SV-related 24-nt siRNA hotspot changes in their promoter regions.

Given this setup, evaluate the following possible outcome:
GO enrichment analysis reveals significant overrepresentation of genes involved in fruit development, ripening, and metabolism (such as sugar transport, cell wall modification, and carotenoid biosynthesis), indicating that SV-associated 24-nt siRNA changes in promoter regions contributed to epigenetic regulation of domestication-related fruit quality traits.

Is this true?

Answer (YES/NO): NO